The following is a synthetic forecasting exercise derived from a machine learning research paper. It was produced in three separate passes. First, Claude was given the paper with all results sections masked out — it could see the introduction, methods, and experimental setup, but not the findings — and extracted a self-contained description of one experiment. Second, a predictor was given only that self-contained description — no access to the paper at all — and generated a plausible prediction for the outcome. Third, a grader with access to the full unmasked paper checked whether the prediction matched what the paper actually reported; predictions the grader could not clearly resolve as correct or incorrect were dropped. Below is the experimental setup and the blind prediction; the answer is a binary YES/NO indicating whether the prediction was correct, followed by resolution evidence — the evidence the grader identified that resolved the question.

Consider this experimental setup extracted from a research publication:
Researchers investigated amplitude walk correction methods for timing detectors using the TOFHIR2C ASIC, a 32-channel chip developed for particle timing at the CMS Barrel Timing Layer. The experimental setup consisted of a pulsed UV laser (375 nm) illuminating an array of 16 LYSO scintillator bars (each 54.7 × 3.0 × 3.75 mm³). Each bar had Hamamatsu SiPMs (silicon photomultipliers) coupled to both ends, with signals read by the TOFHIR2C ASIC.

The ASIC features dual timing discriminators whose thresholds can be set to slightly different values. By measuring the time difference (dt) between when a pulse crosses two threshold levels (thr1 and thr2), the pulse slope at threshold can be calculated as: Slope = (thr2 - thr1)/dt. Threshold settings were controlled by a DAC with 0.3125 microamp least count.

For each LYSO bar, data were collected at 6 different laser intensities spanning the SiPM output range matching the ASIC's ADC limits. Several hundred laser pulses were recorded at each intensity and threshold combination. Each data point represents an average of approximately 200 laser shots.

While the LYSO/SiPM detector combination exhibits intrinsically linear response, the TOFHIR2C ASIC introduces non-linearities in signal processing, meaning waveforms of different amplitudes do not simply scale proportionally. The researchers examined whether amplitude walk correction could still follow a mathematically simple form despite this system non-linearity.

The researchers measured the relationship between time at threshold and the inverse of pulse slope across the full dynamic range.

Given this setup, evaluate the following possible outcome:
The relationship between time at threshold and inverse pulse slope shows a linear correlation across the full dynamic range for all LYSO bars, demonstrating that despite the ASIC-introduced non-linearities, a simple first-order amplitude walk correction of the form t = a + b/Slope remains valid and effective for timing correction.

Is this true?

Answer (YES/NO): YES